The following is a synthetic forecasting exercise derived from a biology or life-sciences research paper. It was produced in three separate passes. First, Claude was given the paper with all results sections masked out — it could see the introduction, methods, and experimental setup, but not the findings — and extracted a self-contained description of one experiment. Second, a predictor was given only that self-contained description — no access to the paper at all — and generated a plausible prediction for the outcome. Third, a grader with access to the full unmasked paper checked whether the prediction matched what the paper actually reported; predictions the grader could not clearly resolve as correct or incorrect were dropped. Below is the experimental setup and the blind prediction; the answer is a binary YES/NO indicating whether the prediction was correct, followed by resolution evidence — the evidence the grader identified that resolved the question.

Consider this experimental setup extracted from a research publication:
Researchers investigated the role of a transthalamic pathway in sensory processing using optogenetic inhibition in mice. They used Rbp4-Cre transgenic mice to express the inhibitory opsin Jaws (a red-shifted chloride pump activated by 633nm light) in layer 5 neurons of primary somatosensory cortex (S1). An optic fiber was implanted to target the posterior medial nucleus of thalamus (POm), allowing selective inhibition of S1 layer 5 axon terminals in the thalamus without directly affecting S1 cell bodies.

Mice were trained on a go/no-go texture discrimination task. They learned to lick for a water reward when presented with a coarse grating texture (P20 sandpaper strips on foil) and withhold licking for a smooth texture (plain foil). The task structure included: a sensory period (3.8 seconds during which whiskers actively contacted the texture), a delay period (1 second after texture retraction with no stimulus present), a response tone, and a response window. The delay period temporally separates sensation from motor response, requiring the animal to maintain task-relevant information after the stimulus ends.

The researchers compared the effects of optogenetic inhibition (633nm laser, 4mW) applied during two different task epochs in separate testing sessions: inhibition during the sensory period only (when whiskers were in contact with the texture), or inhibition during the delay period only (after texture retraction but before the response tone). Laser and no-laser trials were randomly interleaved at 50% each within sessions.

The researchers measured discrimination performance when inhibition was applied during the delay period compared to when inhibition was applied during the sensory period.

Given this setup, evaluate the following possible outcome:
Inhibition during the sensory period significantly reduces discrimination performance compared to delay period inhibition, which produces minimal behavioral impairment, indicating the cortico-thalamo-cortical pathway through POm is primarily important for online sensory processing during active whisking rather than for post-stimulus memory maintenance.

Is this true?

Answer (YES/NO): NO